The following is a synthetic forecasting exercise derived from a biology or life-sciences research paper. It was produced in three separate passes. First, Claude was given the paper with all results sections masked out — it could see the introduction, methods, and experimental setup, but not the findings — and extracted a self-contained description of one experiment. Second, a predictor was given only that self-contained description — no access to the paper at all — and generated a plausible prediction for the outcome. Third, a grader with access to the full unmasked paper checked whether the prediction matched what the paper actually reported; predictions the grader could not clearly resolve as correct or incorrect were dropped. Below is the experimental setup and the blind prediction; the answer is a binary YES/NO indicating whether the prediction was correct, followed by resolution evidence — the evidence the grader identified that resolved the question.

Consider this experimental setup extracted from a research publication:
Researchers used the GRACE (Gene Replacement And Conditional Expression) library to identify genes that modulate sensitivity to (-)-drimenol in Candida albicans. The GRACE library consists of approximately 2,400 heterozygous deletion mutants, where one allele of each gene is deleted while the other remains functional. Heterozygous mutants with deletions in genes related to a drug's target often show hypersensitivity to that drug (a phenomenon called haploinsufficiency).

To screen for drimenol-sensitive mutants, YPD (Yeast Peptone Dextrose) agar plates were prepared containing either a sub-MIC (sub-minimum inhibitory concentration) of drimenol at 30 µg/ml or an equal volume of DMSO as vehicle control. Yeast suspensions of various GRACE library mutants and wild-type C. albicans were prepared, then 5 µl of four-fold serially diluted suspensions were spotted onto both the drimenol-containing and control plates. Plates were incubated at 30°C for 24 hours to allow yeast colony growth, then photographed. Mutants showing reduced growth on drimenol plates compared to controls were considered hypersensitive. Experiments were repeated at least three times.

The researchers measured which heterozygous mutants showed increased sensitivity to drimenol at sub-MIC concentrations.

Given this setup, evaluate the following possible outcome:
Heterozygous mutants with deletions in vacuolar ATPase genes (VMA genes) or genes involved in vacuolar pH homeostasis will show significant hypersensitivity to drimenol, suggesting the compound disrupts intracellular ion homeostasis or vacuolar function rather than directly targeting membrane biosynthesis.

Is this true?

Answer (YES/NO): NO